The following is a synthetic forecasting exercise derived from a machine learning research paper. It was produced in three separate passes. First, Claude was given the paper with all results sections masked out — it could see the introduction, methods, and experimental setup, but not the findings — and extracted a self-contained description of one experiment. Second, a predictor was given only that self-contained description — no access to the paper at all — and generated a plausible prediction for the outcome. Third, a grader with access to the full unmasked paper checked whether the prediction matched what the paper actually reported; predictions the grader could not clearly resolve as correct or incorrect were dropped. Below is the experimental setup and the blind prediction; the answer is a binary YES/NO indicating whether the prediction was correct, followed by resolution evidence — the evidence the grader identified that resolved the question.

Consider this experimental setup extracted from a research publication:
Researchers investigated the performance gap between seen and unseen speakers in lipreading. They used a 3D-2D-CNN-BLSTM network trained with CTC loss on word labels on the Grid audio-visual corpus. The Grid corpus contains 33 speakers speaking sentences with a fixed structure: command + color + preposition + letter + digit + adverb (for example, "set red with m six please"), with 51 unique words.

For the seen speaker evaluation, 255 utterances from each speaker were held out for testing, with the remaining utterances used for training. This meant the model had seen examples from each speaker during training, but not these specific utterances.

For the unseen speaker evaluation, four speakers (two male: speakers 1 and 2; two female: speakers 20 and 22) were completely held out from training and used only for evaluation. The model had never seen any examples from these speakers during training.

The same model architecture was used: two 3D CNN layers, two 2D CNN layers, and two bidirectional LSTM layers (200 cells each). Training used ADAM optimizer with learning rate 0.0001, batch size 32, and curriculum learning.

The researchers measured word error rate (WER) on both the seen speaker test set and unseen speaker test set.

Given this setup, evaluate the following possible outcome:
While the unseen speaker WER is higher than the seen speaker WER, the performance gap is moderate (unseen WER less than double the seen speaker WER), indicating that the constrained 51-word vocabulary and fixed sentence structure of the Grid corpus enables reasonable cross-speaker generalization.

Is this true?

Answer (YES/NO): NO